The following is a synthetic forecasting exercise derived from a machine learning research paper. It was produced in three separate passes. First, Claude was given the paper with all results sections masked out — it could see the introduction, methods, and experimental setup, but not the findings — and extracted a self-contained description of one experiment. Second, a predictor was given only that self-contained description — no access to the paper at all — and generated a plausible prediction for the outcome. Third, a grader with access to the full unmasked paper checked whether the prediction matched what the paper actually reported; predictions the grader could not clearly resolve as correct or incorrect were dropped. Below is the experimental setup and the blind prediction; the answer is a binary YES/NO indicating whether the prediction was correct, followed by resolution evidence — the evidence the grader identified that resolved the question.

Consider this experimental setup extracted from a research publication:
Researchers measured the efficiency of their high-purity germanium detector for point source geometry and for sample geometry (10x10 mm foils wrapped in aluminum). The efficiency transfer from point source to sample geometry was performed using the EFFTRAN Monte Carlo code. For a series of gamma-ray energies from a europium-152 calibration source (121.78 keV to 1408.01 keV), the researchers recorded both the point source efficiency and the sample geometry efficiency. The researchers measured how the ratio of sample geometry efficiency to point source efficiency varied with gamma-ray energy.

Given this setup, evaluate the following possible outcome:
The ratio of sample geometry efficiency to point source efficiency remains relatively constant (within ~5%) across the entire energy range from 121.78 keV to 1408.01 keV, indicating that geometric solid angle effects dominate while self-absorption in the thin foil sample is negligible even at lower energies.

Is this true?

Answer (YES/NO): YES